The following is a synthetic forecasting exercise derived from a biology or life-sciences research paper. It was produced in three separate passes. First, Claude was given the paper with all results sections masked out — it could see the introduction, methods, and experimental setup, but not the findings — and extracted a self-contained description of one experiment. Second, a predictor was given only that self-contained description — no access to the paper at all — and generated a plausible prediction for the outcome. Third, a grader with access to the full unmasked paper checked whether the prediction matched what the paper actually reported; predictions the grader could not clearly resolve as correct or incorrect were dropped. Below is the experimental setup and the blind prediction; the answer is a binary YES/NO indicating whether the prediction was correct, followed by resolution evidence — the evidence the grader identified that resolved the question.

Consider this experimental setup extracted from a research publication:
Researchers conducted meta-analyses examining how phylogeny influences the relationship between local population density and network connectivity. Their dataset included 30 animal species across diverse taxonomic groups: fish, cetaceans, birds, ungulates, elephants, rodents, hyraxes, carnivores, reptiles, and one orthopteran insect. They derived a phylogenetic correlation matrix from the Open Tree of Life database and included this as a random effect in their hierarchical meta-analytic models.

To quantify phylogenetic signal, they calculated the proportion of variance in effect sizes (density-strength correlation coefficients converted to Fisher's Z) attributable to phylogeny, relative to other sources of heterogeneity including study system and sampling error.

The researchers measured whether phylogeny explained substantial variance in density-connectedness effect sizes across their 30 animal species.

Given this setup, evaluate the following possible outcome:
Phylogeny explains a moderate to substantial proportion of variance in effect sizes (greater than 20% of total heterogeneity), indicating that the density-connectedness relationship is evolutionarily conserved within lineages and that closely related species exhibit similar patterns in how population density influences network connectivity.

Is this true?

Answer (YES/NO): NO